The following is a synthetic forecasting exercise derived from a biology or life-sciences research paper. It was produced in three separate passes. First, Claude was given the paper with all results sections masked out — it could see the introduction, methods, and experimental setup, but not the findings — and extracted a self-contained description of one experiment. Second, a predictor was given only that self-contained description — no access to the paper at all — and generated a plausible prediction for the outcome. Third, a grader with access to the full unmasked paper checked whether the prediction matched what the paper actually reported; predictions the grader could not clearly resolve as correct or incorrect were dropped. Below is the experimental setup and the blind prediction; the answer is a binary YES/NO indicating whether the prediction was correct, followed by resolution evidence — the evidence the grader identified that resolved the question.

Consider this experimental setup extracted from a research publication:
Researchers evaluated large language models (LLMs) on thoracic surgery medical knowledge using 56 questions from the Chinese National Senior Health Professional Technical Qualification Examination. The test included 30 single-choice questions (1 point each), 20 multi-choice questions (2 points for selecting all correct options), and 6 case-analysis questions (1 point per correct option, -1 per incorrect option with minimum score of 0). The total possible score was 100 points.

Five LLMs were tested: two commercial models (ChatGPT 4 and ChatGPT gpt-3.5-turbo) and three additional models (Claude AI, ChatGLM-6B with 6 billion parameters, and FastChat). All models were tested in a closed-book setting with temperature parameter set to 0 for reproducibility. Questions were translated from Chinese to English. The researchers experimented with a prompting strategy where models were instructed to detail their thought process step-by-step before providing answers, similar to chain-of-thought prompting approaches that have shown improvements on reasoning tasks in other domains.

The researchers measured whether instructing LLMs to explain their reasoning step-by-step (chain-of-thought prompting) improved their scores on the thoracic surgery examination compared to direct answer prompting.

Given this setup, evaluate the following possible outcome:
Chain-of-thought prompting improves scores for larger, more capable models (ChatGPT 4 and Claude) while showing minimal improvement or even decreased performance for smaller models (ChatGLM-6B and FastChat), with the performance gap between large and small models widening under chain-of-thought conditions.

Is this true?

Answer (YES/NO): NO